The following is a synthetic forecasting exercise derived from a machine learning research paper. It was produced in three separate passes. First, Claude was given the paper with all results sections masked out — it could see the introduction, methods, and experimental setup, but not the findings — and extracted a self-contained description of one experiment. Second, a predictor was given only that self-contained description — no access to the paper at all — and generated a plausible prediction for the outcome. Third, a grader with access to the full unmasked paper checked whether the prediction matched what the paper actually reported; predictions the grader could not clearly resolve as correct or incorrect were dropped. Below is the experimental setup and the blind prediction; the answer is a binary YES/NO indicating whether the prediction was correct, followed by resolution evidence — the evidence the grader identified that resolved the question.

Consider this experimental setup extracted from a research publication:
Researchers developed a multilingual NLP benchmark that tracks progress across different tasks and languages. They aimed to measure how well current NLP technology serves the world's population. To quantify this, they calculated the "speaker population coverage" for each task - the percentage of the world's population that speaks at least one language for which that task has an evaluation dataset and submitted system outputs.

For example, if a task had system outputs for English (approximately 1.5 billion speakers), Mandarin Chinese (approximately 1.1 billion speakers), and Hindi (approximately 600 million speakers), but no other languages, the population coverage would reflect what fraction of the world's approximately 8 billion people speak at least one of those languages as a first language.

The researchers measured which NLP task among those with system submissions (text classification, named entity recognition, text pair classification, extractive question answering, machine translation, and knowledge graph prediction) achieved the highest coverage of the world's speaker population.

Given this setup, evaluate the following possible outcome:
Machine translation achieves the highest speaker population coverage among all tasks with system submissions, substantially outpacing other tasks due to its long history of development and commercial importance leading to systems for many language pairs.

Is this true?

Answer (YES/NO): NO